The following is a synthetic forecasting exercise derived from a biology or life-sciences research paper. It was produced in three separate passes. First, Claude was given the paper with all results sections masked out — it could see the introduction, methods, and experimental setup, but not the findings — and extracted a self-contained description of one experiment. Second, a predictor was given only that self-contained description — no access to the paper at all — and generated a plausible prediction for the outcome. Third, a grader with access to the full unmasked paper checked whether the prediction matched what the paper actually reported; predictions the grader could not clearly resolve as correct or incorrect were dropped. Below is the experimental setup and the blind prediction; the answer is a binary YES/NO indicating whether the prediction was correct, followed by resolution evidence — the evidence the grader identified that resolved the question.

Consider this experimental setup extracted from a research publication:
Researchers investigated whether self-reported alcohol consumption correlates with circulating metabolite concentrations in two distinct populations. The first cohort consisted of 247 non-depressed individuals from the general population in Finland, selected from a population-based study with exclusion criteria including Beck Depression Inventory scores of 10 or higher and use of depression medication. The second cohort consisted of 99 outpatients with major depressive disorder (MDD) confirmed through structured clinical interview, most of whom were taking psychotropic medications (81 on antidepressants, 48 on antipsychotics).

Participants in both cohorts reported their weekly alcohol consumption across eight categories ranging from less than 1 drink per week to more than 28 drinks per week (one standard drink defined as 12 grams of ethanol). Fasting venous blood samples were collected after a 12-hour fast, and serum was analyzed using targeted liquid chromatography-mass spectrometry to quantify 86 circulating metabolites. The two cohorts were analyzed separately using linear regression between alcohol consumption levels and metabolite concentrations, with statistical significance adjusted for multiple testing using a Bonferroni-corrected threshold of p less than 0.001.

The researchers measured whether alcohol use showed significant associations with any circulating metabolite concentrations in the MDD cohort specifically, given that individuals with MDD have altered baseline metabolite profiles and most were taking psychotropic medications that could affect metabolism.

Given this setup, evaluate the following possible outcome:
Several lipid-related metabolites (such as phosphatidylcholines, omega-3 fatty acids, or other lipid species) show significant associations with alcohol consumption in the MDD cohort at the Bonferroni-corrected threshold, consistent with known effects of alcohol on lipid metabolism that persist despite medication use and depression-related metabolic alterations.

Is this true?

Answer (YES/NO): NO